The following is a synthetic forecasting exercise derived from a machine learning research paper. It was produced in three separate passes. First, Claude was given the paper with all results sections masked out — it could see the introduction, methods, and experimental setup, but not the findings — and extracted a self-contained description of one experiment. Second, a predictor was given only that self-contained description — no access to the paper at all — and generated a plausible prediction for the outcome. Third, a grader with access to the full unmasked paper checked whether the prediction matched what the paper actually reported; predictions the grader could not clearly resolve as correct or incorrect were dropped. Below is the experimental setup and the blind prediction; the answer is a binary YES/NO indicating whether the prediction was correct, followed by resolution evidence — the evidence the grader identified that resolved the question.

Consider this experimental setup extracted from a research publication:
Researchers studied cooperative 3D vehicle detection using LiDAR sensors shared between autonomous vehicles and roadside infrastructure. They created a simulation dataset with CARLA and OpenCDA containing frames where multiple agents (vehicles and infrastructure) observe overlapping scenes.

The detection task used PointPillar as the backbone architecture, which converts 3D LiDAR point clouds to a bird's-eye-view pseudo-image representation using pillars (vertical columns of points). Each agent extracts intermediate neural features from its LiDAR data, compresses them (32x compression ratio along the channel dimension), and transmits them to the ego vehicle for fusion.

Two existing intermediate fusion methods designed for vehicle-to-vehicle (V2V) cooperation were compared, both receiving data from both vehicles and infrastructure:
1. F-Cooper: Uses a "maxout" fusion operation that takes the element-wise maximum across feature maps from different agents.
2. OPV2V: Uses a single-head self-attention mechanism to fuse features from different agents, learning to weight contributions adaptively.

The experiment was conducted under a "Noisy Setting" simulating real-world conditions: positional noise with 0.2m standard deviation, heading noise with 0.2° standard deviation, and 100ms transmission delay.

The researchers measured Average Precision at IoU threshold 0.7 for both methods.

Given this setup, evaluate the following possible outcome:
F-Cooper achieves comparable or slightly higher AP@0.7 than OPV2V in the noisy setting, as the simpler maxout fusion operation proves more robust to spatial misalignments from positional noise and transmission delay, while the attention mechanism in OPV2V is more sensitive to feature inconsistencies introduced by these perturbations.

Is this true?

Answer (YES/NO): NO